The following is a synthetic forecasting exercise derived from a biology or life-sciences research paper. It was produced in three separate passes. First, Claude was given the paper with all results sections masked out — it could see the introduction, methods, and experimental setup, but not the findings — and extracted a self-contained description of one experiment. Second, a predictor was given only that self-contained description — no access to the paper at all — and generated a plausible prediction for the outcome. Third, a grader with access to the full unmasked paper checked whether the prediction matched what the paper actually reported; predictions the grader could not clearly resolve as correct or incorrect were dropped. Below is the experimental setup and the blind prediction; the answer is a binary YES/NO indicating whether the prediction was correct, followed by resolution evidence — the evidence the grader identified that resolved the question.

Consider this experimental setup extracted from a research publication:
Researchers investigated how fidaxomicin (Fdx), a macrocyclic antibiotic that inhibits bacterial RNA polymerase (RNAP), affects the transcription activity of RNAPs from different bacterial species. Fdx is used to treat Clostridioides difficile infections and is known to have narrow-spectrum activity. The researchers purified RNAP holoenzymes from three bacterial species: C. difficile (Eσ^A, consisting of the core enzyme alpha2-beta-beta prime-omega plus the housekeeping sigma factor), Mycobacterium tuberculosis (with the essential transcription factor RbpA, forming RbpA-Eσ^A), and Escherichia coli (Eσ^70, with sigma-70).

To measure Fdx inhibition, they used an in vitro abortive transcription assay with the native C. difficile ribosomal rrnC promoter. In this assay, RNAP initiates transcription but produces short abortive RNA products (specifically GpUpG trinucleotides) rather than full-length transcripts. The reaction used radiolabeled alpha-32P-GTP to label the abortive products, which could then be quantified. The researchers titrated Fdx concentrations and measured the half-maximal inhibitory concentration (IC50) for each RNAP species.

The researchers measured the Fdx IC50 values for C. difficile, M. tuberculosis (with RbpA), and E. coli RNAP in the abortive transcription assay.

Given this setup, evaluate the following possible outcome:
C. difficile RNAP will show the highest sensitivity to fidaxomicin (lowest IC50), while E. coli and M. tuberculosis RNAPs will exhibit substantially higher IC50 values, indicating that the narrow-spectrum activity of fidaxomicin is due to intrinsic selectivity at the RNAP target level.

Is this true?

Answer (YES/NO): NO